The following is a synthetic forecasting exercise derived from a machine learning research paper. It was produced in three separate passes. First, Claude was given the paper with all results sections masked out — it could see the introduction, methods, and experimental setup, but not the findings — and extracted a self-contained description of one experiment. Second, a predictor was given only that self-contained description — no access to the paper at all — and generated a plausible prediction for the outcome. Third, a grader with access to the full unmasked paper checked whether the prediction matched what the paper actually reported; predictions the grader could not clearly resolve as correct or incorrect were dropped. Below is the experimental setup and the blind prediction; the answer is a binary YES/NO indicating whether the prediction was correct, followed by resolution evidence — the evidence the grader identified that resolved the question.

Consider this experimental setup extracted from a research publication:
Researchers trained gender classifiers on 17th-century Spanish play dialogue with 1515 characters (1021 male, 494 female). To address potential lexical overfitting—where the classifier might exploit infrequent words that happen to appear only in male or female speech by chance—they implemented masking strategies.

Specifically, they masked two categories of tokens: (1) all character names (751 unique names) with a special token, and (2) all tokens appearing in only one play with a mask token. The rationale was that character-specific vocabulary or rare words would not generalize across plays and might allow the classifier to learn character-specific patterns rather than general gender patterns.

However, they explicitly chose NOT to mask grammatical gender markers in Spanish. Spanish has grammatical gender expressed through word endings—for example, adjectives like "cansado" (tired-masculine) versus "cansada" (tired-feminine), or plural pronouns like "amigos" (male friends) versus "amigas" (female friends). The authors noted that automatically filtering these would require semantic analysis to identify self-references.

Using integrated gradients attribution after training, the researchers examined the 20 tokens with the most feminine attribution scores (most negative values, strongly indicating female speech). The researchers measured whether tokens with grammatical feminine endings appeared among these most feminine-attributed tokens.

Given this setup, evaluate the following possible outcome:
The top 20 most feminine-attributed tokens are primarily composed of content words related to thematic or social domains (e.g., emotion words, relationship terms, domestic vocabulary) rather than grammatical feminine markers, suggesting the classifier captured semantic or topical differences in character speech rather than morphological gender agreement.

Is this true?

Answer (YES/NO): NO